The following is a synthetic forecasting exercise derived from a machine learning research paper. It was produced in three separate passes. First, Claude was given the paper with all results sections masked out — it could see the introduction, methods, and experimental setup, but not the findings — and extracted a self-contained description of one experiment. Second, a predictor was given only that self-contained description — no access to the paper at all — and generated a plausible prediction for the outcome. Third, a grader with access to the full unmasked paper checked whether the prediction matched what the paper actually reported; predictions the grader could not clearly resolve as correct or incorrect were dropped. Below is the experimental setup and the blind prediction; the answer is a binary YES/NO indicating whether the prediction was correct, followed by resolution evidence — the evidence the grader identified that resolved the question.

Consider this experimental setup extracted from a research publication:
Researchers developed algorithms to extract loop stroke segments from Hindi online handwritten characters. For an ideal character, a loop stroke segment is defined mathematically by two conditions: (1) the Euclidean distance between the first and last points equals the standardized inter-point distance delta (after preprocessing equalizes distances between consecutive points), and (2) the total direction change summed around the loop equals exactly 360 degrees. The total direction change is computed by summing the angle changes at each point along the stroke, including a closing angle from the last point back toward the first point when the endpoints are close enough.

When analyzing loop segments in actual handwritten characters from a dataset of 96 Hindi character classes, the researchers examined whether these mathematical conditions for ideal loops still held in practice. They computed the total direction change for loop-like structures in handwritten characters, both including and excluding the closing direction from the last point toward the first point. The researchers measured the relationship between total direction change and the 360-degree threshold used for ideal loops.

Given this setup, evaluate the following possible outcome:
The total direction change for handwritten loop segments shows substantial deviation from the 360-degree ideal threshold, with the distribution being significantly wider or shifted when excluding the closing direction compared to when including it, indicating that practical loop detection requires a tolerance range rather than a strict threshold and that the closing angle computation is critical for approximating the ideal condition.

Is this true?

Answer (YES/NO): NO